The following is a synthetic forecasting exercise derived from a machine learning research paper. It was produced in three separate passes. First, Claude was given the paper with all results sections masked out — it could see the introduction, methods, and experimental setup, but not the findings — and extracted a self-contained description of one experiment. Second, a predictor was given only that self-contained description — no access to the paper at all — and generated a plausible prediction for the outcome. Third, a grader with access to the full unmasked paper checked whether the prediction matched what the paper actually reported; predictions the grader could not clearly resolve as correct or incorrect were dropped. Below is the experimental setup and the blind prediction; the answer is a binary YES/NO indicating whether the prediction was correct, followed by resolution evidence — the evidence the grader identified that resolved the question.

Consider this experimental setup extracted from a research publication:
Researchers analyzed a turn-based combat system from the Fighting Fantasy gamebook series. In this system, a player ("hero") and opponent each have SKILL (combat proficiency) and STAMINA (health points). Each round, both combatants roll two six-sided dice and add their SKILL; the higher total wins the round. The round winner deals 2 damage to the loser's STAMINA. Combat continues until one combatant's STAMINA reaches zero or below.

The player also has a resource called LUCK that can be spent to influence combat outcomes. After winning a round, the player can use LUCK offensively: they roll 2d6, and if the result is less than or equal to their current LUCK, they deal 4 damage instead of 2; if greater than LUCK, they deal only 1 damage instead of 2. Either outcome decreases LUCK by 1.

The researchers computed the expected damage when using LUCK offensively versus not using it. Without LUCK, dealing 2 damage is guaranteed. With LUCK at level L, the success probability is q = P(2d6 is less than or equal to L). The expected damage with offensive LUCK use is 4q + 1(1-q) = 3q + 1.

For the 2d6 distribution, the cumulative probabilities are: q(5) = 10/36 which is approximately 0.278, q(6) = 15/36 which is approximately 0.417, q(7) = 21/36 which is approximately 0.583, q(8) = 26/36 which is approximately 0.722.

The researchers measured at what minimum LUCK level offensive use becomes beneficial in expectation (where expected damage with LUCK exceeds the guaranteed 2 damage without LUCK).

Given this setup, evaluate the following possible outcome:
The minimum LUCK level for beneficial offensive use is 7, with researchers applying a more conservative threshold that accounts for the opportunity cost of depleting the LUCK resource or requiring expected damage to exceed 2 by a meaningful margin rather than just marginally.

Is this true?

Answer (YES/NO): NO